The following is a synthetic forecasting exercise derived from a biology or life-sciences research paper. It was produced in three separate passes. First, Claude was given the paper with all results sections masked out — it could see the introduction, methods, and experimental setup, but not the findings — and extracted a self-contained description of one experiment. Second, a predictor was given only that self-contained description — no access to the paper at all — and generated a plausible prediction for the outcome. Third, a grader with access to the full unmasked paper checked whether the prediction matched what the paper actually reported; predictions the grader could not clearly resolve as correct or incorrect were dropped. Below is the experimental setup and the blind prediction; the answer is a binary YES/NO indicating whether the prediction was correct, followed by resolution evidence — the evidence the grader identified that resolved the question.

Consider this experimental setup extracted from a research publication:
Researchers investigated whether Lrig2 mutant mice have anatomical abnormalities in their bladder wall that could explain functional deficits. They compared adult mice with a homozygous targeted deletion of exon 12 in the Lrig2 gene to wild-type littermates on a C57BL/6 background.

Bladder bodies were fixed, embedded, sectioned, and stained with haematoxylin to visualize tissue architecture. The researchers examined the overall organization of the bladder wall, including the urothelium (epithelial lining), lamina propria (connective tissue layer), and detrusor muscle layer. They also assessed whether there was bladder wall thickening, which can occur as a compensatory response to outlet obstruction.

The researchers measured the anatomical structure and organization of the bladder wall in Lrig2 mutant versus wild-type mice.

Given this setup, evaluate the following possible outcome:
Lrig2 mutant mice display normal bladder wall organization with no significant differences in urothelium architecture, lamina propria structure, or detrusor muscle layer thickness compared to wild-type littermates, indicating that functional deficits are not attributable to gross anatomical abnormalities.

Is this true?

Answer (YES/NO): YES